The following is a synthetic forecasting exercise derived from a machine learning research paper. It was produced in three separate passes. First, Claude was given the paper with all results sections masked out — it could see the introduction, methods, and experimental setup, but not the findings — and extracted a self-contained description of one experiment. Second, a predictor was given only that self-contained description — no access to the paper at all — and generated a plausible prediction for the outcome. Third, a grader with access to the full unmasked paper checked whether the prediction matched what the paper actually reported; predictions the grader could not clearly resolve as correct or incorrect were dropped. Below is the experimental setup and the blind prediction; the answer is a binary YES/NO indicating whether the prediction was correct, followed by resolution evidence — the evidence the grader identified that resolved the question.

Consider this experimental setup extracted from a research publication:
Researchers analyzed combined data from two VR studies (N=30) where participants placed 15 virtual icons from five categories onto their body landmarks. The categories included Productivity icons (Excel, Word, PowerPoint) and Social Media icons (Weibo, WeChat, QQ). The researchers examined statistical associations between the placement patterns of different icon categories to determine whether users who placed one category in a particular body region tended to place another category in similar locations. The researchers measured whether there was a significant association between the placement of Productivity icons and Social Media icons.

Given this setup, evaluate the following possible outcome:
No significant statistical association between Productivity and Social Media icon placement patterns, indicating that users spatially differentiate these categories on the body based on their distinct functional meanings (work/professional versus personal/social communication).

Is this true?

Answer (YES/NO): NO